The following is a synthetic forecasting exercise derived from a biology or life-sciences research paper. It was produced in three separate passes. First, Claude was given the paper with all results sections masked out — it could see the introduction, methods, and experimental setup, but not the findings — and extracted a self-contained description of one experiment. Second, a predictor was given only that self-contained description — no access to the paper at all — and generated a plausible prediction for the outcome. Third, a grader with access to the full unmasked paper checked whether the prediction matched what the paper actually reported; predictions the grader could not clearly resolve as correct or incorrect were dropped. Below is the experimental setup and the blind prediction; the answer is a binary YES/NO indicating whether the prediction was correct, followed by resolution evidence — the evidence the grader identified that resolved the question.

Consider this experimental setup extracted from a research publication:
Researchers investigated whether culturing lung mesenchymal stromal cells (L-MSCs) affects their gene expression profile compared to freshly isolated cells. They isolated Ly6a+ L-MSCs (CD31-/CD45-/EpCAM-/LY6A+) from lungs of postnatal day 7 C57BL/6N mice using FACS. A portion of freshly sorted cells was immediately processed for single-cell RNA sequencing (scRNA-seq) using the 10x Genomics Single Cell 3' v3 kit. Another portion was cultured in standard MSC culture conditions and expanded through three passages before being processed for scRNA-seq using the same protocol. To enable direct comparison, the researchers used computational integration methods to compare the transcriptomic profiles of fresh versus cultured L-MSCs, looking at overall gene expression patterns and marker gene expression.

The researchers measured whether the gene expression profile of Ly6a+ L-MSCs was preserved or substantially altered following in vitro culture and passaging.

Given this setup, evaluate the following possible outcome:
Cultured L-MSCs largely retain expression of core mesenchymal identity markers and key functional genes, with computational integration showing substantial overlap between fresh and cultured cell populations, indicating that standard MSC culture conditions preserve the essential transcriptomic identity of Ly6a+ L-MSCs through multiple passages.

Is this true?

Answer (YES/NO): NO